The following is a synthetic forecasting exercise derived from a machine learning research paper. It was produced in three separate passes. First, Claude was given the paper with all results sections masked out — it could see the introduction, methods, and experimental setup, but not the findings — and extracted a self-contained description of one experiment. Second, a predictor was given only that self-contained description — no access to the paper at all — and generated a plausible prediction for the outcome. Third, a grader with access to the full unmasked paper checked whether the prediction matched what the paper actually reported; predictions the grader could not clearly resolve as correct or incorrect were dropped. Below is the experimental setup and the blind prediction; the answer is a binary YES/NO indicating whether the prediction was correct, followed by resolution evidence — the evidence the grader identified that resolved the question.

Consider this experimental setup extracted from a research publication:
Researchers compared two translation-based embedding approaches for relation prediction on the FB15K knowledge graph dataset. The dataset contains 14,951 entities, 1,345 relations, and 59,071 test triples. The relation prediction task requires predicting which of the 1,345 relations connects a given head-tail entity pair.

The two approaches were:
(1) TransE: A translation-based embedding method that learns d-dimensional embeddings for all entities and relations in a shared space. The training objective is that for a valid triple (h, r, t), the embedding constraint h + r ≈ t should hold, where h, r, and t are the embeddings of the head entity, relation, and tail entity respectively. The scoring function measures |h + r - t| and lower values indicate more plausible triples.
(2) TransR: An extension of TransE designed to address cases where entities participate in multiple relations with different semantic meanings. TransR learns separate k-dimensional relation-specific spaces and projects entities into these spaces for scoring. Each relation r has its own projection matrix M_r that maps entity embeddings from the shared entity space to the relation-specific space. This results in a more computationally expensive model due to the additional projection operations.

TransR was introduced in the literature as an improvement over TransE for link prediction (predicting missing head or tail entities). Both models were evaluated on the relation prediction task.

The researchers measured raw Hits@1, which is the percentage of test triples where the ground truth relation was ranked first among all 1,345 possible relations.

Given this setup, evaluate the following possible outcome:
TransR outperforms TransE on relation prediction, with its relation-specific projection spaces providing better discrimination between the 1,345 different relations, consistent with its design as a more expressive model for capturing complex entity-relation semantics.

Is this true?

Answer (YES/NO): NO